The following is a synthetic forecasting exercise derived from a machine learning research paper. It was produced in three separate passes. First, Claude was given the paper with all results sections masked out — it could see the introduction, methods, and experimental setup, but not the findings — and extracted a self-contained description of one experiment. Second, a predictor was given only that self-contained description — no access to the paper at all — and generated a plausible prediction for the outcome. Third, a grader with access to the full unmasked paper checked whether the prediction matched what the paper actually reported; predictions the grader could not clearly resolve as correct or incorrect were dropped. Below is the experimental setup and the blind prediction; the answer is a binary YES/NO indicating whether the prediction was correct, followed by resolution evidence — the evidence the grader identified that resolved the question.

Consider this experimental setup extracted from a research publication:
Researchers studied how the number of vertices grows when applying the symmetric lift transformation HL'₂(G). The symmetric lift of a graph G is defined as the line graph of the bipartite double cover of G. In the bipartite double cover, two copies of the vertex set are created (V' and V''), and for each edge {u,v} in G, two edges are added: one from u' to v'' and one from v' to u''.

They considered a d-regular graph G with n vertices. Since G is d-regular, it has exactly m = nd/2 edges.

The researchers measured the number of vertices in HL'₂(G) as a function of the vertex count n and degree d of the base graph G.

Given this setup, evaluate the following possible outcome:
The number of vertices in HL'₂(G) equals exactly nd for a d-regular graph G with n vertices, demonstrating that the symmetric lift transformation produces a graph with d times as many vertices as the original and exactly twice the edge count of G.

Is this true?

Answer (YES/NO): YES